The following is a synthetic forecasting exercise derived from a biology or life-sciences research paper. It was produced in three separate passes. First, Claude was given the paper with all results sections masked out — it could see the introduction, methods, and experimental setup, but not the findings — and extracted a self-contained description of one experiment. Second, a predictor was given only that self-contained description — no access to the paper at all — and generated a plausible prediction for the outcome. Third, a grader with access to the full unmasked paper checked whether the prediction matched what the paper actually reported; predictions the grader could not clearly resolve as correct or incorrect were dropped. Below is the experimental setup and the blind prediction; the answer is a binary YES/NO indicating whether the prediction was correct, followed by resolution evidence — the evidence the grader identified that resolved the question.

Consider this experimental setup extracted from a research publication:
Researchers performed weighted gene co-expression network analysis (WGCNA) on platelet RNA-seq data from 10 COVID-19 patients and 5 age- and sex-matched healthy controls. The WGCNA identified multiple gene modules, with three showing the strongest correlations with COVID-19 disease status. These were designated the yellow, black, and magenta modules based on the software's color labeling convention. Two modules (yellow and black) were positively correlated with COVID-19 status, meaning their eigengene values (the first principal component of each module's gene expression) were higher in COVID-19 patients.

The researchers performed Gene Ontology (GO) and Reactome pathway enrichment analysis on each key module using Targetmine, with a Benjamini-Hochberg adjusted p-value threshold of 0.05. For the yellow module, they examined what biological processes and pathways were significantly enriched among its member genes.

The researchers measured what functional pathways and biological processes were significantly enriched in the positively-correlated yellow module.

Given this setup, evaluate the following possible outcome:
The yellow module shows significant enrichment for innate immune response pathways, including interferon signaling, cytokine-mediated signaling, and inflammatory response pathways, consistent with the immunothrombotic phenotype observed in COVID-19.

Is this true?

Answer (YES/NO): NO